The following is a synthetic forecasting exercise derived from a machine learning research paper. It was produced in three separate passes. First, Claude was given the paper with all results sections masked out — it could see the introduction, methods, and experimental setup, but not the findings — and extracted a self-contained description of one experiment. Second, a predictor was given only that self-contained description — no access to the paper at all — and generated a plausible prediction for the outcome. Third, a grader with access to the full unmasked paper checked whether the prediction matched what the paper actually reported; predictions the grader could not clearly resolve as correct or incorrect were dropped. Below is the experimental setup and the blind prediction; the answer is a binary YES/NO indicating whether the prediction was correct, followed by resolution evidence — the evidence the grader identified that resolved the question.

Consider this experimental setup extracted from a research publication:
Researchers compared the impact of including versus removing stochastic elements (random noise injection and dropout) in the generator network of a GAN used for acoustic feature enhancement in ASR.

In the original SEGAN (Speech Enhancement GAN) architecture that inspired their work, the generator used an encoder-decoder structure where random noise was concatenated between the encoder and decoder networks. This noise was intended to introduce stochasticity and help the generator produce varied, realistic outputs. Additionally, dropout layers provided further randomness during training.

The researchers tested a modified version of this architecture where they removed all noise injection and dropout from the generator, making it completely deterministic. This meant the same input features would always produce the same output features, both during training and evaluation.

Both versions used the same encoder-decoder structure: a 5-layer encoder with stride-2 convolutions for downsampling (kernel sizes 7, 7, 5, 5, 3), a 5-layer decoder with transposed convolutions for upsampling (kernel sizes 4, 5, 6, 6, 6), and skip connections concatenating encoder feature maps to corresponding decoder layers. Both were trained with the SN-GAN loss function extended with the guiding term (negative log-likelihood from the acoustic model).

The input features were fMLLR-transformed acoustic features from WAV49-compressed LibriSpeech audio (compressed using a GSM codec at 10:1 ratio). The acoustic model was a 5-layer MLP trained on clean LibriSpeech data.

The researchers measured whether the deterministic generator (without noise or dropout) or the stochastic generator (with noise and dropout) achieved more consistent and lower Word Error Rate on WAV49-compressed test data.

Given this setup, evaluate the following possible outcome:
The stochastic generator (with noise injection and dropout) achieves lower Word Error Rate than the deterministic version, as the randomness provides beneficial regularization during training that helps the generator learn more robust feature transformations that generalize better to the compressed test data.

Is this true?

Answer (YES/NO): NO